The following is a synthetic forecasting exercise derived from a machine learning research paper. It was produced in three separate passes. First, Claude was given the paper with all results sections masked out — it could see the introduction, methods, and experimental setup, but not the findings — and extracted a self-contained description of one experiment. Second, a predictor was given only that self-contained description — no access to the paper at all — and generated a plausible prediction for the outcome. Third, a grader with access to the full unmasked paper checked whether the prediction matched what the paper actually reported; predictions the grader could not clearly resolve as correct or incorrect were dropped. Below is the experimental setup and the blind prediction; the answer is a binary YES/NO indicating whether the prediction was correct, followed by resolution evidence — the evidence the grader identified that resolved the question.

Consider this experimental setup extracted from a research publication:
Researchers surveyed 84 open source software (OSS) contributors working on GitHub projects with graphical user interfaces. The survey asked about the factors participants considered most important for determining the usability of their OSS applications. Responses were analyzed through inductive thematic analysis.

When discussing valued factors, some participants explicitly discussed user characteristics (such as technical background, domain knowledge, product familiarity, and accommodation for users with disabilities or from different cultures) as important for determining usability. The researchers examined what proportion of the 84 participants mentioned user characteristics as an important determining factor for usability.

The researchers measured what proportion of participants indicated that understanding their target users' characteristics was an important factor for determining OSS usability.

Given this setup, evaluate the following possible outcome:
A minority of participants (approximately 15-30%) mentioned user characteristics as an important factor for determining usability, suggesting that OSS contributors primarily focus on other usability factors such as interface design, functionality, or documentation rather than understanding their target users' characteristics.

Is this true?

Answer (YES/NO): YES